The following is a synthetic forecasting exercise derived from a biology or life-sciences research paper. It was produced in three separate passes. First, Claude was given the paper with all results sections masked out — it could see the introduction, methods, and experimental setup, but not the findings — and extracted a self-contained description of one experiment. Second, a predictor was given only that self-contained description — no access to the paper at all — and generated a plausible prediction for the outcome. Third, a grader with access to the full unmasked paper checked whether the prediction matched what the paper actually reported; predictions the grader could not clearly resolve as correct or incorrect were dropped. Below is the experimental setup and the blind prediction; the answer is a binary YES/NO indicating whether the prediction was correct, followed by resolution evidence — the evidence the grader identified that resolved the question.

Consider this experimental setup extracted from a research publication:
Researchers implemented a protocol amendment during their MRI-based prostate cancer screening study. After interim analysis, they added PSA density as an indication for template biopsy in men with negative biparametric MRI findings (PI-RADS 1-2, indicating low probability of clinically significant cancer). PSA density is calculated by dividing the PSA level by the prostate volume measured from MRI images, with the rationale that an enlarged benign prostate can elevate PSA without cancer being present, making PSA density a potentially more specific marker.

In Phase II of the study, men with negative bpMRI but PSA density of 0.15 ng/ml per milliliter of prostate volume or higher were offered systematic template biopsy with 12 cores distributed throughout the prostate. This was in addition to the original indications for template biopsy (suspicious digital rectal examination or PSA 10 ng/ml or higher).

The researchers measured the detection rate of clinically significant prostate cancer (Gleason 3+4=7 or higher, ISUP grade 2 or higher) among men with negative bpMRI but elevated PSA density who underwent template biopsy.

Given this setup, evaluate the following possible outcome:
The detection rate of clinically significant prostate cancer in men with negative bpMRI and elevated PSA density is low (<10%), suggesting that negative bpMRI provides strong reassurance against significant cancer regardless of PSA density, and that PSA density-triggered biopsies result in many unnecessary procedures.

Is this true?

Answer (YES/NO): YES